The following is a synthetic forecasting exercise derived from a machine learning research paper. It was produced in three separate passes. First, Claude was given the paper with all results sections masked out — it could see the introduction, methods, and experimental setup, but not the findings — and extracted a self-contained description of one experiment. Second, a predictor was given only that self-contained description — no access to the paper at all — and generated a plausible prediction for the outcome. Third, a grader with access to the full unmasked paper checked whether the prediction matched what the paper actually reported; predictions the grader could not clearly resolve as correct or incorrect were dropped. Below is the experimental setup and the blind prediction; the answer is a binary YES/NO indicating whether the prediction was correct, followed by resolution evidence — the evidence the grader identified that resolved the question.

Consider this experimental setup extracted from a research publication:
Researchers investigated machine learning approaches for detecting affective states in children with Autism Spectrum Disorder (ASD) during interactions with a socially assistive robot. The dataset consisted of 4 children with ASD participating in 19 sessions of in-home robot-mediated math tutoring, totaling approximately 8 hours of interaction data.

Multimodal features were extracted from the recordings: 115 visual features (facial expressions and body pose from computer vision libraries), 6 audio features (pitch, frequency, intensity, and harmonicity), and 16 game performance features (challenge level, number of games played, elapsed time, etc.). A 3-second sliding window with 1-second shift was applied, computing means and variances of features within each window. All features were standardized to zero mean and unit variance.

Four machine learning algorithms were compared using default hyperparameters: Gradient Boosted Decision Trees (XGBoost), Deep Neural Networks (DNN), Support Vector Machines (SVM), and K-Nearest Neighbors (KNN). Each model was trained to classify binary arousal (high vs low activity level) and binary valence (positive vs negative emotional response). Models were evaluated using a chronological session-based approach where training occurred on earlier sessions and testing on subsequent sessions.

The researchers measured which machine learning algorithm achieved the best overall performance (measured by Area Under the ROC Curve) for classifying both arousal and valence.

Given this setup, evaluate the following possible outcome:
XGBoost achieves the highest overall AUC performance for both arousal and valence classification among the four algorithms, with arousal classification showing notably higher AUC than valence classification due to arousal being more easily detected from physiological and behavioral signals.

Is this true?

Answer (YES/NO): YES